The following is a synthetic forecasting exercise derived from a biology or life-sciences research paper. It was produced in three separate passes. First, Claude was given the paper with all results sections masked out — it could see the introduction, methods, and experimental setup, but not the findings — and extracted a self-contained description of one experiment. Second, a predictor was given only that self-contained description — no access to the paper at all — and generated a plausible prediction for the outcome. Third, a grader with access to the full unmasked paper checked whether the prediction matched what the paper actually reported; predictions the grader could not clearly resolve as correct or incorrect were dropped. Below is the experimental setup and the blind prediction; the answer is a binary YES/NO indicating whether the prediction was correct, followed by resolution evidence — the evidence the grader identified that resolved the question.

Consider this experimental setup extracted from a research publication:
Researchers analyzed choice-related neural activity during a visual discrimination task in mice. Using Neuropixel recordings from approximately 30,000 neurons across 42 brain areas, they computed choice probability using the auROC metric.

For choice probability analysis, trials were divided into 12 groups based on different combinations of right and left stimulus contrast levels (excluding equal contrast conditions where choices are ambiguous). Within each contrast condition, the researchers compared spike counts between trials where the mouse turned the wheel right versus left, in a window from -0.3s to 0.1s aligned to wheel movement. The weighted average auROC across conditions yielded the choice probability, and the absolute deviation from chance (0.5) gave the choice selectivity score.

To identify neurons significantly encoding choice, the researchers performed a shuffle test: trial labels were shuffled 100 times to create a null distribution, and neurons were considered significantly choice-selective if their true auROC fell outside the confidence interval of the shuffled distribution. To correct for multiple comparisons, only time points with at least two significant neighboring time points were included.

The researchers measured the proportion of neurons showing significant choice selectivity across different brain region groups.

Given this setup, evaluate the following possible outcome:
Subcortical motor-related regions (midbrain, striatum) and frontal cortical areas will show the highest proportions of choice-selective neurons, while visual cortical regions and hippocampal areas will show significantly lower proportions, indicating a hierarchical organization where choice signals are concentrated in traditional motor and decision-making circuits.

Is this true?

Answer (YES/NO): NO